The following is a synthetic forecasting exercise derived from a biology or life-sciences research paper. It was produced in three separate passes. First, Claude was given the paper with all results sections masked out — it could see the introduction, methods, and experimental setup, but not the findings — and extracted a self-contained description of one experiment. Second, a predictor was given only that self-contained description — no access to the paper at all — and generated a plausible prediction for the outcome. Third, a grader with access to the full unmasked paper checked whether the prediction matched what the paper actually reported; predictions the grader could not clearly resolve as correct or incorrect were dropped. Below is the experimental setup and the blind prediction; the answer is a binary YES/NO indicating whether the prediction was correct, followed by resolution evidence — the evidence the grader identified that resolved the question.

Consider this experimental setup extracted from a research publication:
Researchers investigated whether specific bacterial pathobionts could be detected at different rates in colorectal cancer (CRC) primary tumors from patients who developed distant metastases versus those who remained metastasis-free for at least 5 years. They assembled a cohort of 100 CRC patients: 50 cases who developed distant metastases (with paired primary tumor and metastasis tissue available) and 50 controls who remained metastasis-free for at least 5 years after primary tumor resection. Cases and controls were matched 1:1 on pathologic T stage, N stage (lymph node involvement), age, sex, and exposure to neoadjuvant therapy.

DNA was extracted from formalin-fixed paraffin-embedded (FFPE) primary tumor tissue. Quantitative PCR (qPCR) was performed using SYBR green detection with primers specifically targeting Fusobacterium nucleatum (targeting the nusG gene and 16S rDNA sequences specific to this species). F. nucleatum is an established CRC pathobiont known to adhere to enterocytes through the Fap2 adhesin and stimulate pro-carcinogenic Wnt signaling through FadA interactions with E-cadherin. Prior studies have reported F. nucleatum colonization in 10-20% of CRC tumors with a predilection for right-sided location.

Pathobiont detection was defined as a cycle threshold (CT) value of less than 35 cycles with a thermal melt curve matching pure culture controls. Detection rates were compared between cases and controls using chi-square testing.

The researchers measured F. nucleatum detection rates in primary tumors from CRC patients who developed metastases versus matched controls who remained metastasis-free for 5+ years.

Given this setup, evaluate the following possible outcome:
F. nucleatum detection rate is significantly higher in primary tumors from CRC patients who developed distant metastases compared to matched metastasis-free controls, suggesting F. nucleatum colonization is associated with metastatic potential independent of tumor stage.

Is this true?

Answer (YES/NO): NO